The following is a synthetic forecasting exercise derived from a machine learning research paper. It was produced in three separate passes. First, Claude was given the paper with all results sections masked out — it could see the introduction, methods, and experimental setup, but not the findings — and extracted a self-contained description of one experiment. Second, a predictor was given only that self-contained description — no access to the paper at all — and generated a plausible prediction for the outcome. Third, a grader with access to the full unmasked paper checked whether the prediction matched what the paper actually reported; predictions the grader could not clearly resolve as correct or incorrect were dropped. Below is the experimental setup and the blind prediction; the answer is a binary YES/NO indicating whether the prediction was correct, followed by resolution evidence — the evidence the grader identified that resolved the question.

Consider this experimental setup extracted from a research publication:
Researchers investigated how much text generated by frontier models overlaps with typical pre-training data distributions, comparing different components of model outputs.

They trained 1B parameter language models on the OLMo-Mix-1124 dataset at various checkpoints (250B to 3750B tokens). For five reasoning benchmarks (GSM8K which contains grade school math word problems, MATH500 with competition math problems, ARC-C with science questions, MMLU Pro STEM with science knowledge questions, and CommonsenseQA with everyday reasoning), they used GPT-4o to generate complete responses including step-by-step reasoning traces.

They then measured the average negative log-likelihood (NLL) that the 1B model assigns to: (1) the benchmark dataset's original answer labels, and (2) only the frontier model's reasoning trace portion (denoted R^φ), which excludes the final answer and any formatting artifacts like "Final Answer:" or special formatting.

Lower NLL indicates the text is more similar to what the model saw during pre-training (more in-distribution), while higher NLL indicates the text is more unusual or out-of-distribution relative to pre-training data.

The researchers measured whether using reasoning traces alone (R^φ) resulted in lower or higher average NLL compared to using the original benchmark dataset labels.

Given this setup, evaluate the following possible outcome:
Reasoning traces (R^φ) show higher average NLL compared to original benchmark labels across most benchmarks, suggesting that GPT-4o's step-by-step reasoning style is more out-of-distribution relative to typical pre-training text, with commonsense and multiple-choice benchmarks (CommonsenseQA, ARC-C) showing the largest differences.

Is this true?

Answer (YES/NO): NO